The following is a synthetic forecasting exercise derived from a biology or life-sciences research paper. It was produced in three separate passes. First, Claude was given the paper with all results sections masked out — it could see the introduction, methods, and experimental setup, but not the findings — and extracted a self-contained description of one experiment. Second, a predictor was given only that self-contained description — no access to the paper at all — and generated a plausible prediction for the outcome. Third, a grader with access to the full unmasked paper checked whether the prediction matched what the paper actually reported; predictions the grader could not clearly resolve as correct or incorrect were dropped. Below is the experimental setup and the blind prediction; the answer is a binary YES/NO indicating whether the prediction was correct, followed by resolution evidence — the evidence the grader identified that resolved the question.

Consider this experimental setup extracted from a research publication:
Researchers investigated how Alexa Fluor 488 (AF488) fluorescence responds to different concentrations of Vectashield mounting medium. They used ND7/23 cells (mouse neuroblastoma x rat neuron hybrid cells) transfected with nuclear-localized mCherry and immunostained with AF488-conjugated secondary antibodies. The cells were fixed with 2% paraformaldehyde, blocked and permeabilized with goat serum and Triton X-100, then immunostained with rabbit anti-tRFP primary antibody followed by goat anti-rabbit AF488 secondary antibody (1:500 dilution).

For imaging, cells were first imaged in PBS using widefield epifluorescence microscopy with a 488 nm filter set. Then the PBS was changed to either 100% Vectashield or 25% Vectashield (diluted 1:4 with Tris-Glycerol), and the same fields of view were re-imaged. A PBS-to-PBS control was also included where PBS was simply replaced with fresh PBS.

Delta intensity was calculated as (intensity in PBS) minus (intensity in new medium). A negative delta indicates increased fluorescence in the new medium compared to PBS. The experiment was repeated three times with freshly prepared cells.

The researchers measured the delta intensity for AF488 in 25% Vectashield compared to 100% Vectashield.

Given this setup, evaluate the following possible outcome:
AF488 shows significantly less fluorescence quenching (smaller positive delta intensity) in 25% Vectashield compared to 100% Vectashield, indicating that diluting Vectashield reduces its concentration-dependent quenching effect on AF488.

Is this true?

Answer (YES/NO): NO